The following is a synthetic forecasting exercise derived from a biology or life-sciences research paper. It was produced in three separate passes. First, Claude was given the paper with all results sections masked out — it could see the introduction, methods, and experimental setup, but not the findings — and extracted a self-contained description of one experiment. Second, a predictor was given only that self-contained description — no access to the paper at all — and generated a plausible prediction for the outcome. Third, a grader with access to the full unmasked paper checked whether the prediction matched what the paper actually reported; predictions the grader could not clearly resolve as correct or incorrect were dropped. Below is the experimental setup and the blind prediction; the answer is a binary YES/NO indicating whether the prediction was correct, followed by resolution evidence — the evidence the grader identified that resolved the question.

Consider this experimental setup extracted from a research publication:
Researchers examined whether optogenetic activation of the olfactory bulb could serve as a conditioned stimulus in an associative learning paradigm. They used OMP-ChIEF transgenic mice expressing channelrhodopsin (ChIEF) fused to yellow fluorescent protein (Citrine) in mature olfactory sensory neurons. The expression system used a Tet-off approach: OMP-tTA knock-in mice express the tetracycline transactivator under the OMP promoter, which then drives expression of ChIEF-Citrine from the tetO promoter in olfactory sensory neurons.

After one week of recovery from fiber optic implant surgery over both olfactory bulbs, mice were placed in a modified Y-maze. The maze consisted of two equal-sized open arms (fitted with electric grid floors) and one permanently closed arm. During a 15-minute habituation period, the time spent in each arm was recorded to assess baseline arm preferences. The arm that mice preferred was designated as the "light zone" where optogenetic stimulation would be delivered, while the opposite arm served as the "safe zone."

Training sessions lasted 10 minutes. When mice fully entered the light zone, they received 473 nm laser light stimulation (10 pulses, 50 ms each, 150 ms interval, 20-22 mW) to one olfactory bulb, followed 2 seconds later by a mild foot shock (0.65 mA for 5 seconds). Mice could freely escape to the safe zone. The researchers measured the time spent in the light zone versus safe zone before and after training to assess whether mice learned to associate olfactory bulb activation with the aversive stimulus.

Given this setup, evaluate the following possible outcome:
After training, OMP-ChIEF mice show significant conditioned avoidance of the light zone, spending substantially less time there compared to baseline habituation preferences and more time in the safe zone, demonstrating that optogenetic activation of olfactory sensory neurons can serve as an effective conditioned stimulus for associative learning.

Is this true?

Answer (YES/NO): YES